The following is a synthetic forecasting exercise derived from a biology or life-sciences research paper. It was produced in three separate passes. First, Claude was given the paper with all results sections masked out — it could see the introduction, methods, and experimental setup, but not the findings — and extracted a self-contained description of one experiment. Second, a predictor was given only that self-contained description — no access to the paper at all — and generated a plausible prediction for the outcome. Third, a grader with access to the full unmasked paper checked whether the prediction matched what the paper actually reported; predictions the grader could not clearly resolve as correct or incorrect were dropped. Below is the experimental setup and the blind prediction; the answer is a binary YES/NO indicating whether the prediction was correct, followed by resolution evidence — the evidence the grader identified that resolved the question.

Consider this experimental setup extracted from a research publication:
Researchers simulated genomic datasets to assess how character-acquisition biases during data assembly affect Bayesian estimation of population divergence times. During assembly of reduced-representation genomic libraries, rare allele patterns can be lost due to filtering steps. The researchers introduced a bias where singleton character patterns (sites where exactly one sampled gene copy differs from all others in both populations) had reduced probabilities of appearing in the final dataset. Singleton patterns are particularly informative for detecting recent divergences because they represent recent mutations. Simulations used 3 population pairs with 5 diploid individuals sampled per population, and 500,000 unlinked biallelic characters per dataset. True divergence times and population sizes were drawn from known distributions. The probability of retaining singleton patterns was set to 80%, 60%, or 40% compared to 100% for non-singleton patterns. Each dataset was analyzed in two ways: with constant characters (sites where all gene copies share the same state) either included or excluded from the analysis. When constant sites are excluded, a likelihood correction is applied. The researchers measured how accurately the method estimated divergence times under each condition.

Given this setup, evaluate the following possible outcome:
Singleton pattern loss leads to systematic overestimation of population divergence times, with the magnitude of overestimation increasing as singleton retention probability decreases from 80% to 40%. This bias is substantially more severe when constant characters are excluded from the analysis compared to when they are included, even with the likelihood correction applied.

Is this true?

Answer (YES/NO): YES